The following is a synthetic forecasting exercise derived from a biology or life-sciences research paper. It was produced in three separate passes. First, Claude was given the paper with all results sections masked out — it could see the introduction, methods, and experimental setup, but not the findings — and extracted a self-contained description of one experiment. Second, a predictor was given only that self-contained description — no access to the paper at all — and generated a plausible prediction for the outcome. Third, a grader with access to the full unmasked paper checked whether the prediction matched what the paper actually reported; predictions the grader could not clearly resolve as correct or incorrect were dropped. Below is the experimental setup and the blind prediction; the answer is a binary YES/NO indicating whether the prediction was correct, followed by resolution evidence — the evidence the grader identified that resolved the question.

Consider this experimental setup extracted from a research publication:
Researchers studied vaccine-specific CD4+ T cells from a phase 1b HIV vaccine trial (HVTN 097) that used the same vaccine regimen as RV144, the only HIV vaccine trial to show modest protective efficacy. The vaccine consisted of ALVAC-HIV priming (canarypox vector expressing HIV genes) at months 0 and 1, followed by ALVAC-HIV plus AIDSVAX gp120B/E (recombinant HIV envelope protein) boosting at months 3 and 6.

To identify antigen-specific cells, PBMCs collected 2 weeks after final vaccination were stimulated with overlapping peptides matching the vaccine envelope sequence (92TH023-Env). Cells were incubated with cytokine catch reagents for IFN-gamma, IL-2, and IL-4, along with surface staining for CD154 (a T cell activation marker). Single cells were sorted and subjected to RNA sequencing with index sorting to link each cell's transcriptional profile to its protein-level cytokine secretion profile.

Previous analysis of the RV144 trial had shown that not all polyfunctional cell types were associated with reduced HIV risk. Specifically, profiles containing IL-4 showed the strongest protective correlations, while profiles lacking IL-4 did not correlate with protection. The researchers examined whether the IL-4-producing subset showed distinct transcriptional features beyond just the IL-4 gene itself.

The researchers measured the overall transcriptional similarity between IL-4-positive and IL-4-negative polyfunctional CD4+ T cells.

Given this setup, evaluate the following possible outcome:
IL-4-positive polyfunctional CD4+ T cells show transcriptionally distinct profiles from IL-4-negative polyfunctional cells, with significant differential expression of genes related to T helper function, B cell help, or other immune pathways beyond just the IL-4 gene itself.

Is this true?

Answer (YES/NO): YES